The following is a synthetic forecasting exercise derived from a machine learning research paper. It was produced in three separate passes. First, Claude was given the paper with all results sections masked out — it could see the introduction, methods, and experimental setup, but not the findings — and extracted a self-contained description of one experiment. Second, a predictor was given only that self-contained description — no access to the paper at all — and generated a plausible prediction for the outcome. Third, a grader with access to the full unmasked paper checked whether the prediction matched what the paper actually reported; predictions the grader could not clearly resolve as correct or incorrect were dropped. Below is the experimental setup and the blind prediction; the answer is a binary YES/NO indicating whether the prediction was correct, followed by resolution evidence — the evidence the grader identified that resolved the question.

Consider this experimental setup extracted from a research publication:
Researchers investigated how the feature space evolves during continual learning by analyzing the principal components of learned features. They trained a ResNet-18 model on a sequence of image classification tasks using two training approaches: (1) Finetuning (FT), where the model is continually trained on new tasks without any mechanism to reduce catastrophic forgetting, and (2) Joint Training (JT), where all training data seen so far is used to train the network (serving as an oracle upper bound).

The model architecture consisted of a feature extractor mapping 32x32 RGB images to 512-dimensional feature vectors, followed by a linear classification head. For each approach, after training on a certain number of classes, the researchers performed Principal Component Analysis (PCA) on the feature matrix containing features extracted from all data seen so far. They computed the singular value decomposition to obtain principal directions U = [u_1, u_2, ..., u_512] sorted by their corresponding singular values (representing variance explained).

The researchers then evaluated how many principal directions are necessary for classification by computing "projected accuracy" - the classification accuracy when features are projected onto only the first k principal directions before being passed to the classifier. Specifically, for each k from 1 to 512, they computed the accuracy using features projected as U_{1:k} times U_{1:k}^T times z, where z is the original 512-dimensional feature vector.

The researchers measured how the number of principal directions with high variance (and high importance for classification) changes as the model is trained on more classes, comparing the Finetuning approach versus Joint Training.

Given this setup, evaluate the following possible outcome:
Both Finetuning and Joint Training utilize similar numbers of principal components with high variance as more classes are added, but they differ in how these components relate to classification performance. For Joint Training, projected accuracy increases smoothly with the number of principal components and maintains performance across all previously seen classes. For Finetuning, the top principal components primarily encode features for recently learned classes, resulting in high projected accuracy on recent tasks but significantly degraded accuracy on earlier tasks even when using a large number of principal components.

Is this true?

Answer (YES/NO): NO